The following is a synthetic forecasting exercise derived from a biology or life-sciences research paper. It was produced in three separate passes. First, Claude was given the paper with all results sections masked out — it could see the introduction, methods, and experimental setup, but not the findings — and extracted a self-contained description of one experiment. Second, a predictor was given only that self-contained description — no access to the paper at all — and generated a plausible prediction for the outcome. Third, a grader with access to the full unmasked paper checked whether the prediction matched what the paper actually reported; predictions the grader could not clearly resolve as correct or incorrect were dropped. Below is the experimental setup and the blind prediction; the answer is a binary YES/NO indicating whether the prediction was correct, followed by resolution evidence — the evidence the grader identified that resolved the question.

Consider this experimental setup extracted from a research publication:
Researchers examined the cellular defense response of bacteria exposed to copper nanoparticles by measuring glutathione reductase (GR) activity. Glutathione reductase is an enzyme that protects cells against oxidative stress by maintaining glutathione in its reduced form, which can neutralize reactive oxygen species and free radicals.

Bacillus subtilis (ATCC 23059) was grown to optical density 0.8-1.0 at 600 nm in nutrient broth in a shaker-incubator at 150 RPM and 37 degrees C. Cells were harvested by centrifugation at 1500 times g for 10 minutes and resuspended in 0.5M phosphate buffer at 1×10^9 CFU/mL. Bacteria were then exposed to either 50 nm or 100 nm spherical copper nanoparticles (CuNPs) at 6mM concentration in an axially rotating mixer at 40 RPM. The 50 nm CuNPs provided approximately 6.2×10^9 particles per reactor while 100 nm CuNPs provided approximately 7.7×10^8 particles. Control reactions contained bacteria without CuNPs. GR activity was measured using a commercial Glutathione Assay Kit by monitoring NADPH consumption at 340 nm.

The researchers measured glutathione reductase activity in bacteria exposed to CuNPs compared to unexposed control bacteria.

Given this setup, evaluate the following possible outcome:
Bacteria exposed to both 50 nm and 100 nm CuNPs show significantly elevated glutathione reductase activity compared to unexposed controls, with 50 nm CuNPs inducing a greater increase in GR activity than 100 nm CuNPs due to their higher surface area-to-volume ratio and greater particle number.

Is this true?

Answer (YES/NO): NO